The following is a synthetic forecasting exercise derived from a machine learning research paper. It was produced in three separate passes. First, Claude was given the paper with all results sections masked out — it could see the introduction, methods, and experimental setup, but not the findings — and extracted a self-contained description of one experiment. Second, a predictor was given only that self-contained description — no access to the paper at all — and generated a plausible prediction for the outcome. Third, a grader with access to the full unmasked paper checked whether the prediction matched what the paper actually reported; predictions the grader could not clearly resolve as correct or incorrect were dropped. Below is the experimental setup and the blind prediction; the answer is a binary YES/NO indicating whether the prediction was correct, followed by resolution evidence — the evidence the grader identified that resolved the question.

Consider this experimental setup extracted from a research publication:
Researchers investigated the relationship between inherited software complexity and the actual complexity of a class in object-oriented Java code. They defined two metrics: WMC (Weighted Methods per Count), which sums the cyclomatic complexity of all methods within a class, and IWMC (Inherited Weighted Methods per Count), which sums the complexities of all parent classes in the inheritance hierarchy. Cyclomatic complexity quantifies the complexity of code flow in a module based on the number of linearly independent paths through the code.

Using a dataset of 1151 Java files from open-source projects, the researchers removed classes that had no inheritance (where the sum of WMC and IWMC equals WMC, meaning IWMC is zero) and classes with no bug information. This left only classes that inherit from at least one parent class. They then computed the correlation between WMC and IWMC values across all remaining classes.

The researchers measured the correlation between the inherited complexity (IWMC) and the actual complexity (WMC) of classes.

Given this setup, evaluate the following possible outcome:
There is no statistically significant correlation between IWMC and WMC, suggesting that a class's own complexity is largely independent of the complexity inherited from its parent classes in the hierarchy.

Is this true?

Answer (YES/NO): YES